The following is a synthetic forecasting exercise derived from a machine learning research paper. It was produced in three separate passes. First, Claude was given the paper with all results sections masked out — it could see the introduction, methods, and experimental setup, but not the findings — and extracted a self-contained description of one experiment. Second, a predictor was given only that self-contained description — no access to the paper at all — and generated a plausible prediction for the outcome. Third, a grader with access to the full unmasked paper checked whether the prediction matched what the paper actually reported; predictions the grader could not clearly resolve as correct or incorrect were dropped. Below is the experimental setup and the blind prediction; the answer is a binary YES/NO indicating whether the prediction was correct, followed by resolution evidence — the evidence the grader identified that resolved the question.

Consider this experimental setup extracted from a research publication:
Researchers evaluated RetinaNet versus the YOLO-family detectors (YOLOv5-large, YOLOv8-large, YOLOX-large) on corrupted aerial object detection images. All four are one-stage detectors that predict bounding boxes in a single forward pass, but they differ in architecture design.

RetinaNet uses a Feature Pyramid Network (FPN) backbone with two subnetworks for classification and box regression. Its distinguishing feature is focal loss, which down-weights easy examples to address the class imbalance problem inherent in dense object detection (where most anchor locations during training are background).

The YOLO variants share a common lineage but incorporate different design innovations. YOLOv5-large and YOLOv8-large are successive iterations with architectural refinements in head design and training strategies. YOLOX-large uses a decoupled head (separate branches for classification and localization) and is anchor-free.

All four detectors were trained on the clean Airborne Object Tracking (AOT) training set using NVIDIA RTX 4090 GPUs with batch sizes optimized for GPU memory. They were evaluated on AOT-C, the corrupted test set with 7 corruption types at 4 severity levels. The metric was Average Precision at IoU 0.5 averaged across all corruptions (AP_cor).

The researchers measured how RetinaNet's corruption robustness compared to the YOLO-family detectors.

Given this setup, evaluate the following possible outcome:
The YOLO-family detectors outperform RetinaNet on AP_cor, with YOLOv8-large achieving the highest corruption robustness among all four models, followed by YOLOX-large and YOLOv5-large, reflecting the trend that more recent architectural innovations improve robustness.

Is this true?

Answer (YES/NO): NO